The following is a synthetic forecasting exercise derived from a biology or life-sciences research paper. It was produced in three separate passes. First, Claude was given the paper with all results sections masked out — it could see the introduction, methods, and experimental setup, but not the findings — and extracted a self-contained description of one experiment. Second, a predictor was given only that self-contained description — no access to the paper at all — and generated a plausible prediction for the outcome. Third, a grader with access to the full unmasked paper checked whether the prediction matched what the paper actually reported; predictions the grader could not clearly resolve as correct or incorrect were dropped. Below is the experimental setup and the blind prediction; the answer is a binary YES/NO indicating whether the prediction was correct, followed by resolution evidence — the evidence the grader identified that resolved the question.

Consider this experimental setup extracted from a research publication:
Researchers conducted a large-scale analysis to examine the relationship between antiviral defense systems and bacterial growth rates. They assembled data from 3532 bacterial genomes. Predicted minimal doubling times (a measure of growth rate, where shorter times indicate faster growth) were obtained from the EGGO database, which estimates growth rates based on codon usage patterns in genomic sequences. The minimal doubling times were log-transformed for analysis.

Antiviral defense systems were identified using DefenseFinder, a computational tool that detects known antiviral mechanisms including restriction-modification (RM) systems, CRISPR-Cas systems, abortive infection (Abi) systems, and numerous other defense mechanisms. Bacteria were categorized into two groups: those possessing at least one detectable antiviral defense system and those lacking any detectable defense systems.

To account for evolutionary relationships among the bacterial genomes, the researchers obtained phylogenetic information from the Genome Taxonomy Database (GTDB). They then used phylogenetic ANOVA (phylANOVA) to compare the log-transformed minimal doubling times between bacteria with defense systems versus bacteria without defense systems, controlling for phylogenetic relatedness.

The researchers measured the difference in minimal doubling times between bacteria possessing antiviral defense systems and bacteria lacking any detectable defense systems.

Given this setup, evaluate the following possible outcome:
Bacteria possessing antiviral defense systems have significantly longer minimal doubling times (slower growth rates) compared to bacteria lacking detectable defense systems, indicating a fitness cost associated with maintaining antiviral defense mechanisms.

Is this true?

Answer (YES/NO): NO